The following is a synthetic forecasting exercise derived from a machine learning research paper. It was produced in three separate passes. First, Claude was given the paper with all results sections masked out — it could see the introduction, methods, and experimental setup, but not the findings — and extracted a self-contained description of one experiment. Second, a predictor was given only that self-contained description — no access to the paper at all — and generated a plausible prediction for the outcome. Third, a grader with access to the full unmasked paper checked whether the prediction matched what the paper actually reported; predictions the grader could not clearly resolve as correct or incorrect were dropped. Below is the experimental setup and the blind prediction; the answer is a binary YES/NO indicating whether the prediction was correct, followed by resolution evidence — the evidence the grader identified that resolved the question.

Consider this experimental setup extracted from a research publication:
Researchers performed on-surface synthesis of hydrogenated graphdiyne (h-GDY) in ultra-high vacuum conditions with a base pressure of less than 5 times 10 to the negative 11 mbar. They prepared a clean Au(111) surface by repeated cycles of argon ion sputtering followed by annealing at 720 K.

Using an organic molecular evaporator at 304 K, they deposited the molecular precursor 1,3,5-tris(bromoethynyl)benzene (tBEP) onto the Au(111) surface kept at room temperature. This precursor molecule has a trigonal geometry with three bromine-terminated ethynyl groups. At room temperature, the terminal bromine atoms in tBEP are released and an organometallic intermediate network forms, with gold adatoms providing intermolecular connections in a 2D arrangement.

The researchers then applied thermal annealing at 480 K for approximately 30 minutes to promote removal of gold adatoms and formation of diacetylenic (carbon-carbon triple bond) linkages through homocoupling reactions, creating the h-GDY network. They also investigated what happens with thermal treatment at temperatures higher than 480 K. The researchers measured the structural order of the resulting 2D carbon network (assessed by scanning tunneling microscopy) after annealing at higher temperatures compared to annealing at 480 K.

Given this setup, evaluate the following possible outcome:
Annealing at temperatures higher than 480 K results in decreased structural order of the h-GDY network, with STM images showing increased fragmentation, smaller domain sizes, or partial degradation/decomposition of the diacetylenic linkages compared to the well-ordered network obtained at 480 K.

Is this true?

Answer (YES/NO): YES